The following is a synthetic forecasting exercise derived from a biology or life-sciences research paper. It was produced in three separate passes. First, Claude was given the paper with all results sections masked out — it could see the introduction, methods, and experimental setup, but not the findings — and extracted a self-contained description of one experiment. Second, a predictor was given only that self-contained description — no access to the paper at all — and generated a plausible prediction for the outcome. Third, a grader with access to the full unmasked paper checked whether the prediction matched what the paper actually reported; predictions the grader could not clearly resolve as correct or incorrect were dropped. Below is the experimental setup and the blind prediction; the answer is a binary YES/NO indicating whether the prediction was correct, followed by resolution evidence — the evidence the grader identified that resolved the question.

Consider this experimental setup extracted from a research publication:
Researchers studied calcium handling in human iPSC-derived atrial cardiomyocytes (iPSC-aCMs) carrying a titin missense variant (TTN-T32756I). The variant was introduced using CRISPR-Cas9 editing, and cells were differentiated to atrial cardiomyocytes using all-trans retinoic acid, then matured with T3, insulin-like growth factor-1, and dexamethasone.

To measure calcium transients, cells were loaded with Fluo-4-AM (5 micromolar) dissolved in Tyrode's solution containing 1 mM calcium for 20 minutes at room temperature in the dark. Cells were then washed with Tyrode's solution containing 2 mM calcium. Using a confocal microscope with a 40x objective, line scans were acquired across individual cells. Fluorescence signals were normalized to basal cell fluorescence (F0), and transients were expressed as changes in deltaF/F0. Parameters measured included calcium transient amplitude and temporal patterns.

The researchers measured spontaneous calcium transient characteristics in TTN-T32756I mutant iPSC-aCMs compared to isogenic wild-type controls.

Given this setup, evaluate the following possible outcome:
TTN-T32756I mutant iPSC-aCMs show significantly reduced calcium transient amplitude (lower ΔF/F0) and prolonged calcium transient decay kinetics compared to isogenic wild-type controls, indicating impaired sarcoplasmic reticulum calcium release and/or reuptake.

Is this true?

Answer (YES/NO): NO